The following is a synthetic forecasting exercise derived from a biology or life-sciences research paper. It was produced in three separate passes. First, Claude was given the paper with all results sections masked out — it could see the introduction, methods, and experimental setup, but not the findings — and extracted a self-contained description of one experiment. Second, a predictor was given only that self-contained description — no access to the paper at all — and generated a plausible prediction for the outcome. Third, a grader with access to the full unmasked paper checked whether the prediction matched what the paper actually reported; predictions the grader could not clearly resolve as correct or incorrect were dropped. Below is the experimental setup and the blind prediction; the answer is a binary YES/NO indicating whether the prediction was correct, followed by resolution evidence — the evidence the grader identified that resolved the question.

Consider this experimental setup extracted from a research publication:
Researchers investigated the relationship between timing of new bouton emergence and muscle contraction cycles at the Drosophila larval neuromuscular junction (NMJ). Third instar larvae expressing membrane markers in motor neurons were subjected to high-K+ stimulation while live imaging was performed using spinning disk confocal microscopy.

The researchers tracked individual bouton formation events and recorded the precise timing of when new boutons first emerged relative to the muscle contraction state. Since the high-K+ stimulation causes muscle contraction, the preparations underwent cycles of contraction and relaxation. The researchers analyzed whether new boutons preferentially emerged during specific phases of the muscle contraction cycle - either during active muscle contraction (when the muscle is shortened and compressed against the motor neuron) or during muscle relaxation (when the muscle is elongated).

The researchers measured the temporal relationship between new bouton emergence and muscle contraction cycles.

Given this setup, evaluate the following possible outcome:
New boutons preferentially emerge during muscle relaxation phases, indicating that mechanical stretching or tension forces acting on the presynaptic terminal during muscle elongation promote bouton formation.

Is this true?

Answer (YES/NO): NO